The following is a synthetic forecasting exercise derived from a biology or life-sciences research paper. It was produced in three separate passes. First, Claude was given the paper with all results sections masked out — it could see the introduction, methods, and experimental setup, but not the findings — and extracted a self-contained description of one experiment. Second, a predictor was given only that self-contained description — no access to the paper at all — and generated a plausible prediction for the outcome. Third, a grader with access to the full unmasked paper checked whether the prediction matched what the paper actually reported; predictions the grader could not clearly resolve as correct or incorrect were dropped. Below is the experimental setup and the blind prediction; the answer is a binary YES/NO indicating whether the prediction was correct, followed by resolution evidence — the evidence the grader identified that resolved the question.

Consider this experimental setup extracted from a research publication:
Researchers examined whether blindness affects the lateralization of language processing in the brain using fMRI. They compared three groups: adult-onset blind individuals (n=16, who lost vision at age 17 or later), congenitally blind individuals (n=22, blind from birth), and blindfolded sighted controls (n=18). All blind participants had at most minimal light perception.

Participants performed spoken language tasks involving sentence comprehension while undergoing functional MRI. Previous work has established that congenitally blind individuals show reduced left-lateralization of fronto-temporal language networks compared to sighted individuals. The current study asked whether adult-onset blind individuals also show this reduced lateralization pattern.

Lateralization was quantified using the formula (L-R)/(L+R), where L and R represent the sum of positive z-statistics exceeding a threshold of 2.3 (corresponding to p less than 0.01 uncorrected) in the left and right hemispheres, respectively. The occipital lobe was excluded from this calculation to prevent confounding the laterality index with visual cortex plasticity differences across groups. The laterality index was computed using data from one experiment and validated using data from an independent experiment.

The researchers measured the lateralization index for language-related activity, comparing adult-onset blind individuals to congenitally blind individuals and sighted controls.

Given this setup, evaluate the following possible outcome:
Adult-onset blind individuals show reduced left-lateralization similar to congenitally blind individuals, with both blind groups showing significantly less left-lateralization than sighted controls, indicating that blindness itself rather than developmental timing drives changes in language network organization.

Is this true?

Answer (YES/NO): NO